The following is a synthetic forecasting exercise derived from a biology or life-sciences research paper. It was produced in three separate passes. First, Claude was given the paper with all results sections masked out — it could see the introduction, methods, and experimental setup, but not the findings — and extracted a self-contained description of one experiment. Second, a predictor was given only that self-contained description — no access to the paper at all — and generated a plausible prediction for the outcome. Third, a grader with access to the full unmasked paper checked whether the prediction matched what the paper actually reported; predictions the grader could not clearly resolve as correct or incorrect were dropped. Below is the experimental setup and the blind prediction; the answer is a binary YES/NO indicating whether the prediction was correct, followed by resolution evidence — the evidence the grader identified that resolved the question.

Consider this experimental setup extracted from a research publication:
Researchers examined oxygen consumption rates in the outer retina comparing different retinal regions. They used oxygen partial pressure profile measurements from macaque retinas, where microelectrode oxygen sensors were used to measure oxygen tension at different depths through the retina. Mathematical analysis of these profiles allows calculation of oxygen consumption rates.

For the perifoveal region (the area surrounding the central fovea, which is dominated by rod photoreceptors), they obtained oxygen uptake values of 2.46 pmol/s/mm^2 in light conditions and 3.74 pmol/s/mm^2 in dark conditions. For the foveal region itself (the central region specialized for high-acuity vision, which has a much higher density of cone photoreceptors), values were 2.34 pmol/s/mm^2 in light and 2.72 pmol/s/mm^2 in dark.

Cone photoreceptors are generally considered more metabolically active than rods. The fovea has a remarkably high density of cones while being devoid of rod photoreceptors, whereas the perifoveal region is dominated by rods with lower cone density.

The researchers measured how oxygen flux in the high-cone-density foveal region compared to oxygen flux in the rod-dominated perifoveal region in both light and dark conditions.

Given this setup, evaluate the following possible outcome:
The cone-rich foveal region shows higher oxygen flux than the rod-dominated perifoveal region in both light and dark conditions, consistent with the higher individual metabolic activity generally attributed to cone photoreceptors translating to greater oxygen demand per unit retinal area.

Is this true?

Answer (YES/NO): NO